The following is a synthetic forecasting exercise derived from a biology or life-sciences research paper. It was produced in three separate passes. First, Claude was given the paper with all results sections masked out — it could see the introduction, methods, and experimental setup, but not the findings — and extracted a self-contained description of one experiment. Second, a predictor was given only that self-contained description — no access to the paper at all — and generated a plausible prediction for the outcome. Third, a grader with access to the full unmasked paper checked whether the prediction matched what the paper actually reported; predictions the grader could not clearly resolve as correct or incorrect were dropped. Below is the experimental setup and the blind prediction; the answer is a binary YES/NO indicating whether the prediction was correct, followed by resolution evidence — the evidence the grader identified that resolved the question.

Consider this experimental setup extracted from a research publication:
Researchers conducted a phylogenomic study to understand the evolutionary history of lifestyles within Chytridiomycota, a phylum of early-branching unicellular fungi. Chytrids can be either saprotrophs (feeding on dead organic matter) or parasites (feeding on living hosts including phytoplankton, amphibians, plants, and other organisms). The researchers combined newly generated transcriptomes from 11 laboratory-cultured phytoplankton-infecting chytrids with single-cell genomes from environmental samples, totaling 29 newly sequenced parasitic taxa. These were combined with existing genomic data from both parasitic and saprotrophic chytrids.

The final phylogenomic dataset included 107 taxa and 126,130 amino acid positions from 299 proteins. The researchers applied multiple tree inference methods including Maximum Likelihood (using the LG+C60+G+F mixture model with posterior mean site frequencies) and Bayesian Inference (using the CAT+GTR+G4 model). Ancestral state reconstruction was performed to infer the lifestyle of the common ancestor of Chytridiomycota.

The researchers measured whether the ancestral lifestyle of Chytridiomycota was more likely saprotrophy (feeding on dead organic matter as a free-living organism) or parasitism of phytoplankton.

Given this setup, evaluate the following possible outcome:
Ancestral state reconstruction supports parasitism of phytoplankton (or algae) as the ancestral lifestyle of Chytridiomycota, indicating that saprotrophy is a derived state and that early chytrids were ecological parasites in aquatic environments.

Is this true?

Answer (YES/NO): NO